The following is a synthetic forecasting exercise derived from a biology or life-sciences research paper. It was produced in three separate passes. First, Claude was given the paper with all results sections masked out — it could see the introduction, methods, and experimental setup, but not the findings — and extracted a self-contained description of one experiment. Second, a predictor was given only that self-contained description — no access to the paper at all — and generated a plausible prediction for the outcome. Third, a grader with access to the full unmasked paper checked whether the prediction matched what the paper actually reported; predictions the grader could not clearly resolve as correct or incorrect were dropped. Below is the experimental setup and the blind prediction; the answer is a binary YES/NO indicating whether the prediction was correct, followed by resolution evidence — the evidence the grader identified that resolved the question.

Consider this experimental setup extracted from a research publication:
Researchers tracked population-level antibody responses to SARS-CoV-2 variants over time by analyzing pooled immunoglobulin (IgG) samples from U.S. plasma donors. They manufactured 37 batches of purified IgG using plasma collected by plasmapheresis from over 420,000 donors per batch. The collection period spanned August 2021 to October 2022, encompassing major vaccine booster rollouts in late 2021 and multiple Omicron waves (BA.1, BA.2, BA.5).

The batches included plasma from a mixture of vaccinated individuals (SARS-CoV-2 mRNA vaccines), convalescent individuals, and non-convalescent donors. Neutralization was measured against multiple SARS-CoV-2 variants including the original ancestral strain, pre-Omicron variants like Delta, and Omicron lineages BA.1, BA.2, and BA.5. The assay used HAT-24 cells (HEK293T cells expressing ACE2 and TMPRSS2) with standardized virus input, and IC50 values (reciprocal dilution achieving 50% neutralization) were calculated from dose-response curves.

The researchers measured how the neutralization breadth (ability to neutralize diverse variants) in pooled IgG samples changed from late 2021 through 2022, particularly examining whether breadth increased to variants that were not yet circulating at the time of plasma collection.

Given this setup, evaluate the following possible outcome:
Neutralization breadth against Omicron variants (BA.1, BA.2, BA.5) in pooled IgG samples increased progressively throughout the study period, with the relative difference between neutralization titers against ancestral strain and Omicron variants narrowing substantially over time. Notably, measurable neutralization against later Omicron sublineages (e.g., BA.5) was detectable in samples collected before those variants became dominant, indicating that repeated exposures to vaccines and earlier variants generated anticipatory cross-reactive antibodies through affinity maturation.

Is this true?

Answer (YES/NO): YES